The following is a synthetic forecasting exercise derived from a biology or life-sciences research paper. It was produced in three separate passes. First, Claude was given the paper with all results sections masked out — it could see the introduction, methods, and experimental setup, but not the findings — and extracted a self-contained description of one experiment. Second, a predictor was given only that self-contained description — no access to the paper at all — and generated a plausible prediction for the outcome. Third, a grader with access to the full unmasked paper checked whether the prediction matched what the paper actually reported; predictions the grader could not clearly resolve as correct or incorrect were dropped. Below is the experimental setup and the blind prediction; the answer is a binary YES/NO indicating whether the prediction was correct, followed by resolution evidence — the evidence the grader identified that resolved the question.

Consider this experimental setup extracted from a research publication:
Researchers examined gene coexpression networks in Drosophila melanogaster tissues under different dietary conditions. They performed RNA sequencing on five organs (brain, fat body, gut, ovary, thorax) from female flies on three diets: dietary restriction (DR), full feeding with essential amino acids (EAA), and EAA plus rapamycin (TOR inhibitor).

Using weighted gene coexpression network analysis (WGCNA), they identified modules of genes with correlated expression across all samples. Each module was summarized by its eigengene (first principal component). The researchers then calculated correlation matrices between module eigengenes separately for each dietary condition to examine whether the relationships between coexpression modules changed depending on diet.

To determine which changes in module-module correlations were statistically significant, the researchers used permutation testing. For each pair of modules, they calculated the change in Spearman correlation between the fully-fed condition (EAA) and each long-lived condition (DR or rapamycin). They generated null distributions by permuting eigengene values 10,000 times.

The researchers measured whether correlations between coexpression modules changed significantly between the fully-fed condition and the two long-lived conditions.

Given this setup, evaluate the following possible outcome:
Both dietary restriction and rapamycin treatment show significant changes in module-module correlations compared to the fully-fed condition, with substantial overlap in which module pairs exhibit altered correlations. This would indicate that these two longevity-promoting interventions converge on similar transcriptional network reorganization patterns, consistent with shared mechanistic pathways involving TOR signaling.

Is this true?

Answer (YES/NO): NO